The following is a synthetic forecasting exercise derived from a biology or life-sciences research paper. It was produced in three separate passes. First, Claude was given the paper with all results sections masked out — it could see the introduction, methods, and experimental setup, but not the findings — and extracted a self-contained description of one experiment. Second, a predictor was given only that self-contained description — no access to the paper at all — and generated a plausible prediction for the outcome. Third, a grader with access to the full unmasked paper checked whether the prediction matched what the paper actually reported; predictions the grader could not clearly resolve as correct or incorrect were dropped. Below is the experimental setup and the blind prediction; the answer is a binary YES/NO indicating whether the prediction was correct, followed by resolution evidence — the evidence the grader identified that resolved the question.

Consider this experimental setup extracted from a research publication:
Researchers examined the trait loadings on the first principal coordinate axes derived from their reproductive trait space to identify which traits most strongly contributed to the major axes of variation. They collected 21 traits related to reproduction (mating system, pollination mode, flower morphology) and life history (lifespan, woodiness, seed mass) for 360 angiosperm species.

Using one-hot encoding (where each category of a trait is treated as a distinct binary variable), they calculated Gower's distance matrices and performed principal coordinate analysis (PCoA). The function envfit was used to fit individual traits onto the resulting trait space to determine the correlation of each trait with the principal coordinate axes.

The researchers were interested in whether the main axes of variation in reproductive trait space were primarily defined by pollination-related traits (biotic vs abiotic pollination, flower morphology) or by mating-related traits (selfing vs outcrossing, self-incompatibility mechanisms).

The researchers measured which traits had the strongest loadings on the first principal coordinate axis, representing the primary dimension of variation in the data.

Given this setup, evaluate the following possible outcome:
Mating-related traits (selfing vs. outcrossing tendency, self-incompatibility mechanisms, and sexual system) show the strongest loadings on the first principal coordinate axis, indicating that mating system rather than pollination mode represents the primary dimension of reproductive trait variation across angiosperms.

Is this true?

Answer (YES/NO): NO